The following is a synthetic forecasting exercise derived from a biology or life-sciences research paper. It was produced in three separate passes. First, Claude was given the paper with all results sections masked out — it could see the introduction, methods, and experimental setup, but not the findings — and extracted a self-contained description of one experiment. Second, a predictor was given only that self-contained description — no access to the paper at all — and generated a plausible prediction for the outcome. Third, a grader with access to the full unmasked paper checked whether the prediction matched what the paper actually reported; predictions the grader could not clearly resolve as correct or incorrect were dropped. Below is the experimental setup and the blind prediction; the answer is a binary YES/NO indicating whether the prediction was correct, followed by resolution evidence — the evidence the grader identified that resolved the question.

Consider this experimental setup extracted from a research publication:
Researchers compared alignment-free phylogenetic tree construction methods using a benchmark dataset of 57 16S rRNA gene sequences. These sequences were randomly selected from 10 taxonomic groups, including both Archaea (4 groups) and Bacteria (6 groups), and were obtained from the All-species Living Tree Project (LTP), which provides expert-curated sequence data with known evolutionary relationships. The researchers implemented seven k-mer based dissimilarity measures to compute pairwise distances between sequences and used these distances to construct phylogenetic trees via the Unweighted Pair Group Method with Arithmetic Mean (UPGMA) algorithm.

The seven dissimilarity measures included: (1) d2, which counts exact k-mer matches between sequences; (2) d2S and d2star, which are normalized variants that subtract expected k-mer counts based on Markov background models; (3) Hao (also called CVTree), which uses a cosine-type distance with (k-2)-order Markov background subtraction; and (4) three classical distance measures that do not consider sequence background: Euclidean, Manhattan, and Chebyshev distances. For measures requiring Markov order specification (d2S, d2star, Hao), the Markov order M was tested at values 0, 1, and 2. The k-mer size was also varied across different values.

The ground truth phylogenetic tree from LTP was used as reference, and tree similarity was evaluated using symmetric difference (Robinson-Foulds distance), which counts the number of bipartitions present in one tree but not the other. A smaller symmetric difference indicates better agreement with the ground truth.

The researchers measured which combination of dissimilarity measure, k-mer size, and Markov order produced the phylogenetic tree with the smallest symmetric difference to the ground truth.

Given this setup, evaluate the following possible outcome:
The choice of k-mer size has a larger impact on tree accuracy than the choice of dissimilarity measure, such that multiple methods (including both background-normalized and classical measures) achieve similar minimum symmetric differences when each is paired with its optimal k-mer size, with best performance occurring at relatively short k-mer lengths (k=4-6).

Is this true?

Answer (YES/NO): NO